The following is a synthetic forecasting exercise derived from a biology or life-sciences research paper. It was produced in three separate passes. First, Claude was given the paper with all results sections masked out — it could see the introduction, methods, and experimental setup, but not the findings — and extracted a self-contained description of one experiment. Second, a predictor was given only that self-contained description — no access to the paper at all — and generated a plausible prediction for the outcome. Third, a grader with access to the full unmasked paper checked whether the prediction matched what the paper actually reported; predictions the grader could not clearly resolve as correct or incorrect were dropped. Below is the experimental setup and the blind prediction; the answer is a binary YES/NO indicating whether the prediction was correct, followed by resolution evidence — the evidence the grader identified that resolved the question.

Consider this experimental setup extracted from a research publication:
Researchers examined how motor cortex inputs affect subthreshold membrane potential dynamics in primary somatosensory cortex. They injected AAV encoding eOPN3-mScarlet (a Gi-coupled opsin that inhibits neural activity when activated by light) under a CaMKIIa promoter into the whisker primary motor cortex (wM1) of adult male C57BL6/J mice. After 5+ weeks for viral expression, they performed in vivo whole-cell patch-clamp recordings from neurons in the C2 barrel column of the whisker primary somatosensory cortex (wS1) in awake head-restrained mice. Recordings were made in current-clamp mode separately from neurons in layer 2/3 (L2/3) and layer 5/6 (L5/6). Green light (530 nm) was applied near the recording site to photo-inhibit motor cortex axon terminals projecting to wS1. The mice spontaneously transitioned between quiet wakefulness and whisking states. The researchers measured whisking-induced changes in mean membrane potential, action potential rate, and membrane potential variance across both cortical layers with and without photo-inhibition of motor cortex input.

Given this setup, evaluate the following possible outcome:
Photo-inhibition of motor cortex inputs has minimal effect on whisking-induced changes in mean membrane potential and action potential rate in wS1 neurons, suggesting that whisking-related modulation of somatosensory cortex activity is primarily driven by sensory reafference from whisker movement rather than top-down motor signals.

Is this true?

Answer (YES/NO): YES